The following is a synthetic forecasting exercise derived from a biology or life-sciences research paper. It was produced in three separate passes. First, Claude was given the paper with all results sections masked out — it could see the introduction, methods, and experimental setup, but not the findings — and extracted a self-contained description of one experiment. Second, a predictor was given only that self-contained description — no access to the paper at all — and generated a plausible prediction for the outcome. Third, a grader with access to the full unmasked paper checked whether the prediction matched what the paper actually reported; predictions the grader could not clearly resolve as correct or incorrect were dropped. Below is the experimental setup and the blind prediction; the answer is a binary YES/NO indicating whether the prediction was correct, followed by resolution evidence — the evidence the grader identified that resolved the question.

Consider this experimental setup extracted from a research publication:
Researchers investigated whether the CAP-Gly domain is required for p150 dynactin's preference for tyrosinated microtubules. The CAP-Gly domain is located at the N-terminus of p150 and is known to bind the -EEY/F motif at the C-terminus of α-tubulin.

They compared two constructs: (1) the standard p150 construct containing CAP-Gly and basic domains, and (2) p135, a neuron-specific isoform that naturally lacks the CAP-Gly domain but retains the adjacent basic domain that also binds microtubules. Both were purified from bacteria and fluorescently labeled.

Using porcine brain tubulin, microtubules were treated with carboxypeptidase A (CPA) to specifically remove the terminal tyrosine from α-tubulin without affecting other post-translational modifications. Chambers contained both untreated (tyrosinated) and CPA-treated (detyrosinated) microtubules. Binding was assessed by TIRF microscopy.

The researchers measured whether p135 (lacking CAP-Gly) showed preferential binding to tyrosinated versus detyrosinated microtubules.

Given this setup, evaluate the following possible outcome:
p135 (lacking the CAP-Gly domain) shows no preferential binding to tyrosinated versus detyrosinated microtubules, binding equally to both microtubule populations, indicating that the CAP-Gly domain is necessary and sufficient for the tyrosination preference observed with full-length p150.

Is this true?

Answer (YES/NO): YES